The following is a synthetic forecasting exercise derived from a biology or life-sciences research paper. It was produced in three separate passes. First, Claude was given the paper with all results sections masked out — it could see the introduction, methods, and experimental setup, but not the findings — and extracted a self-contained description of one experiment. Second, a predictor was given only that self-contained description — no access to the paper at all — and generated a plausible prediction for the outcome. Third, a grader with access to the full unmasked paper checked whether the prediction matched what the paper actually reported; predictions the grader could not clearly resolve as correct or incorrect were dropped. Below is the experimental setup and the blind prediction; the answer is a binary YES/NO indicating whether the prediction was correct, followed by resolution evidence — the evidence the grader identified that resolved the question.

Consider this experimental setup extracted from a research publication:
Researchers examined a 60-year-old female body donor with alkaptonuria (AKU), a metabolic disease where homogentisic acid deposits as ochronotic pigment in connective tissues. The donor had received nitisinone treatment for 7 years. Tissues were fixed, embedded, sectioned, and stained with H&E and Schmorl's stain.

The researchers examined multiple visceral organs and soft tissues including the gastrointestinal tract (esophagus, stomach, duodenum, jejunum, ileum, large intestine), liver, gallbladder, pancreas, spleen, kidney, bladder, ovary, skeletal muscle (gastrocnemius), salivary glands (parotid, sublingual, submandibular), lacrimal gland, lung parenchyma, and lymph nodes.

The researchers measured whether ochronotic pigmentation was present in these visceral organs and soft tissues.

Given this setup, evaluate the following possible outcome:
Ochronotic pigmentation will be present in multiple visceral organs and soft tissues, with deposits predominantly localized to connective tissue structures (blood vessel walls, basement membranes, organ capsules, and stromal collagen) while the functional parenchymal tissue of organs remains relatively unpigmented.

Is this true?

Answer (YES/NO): NO